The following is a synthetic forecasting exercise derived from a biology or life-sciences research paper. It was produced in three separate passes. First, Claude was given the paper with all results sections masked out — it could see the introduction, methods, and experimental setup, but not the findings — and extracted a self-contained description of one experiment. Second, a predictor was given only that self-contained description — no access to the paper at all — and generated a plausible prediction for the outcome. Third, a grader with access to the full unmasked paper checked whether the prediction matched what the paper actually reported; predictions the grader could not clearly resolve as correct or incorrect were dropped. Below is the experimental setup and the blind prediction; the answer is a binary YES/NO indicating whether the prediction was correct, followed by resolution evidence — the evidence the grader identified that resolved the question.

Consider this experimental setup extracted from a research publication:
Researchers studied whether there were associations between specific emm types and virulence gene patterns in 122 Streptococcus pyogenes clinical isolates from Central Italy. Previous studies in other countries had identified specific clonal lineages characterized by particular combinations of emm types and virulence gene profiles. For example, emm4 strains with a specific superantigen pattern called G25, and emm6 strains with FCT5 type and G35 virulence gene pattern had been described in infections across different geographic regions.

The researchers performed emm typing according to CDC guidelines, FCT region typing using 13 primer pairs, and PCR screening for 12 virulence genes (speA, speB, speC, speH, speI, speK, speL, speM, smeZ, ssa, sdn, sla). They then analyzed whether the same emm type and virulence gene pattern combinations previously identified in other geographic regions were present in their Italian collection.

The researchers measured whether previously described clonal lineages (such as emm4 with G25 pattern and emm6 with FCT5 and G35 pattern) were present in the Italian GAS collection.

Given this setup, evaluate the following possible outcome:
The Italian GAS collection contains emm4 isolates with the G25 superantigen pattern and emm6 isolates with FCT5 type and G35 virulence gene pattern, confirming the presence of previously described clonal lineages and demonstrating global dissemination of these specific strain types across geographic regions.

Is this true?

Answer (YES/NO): YES